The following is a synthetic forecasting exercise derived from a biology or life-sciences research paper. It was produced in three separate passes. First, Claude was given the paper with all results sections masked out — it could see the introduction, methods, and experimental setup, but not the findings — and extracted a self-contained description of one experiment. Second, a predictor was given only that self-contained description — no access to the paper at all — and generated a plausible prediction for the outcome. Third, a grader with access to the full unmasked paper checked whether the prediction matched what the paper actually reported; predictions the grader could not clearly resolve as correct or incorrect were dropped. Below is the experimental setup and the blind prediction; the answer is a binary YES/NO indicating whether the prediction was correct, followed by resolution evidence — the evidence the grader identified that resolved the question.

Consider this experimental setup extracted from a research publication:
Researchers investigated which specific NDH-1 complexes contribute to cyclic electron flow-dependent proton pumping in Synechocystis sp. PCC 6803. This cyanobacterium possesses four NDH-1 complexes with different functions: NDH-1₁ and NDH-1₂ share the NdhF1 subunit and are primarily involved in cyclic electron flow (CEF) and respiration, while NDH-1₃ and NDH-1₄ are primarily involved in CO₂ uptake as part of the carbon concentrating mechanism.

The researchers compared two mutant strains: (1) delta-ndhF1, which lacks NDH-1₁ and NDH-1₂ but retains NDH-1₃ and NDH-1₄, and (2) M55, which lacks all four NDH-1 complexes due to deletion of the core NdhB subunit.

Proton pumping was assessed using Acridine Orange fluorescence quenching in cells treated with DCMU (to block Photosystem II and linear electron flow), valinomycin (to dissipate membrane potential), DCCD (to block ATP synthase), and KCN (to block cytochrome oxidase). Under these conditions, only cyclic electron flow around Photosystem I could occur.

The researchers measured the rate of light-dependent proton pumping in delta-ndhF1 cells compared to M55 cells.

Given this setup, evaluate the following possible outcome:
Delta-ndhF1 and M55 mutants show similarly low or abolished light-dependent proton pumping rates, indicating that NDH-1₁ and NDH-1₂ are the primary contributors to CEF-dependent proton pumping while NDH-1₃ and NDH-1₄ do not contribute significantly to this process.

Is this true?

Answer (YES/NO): NO